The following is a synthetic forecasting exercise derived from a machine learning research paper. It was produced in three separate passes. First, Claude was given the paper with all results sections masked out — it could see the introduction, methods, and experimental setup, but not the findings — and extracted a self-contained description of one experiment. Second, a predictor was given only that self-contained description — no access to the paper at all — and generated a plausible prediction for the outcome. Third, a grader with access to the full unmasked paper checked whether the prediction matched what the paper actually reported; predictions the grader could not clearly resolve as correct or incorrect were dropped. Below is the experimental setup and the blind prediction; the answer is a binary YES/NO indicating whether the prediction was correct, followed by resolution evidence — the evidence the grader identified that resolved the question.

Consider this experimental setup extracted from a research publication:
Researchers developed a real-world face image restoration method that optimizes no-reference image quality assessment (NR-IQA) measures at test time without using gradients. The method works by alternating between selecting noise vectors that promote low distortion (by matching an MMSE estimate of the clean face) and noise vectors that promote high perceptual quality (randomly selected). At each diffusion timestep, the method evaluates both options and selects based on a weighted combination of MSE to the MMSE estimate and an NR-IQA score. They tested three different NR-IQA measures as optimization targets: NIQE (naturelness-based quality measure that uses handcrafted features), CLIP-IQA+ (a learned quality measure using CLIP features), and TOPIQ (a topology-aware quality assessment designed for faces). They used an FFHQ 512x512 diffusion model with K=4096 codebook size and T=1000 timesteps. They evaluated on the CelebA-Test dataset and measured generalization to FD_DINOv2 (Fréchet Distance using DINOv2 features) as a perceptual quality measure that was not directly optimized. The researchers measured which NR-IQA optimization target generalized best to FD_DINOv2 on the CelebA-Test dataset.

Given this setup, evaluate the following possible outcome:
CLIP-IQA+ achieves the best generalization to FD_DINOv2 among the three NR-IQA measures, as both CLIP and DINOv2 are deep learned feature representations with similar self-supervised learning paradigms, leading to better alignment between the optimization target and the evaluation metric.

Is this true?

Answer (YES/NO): NO